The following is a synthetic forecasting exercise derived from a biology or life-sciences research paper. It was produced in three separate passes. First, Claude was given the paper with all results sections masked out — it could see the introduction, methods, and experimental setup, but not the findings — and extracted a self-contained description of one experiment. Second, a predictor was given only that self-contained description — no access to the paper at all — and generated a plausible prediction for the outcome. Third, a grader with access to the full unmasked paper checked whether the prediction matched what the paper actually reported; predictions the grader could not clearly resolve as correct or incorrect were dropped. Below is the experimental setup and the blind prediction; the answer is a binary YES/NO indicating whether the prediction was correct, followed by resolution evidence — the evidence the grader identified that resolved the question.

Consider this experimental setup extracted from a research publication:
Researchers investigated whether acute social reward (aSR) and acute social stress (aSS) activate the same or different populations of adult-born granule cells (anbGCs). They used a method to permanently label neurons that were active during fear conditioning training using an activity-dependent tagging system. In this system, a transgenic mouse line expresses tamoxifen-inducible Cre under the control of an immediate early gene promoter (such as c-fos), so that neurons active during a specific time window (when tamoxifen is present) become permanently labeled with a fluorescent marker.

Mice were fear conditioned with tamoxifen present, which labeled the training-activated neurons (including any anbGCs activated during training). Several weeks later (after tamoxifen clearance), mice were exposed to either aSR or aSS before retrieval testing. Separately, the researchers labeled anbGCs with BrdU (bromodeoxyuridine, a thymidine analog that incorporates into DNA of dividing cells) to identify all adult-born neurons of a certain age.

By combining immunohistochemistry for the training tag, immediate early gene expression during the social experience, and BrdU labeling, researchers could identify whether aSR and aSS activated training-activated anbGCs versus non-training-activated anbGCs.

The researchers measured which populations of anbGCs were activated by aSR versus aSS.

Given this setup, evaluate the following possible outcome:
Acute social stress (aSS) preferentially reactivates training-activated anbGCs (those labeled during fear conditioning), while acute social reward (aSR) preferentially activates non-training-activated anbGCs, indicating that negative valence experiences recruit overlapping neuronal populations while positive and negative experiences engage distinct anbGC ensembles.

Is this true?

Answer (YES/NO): NO